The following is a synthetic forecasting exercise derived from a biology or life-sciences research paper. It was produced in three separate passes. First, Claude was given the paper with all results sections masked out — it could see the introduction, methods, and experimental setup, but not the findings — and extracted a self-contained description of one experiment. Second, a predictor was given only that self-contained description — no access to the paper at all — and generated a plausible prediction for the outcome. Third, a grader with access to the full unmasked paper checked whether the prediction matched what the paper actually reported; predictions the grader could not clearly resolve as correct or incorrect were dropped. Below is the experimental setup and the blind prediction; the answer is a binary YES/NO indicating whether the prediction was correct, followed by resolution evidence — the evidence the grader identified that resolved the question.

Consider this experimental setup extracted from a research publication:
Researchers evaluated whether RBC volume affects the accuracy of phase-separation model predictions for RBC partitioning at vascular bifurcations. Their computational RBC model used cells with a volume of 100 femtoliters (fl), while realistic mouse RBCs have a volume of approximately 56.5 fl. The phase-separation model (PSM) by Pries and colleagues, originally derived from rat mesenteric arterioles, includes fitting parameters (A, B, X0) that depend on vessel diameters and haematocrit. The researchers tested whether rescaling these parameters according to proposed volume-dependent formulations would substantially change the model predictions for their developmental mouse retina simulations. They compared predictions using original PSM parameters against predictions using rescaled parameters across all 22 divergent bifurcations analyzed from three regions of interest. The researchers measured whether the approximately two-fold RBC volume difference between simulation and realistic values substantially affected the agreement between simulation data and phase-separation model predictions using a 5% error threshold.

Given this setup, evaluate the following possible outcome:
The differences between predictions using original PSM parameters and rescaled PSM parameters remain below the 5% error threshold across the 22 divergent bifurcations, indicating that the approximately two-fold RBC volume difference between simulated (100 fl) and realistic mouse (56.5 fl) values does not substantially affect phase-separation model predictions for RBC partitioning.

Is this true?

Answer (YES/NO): YES